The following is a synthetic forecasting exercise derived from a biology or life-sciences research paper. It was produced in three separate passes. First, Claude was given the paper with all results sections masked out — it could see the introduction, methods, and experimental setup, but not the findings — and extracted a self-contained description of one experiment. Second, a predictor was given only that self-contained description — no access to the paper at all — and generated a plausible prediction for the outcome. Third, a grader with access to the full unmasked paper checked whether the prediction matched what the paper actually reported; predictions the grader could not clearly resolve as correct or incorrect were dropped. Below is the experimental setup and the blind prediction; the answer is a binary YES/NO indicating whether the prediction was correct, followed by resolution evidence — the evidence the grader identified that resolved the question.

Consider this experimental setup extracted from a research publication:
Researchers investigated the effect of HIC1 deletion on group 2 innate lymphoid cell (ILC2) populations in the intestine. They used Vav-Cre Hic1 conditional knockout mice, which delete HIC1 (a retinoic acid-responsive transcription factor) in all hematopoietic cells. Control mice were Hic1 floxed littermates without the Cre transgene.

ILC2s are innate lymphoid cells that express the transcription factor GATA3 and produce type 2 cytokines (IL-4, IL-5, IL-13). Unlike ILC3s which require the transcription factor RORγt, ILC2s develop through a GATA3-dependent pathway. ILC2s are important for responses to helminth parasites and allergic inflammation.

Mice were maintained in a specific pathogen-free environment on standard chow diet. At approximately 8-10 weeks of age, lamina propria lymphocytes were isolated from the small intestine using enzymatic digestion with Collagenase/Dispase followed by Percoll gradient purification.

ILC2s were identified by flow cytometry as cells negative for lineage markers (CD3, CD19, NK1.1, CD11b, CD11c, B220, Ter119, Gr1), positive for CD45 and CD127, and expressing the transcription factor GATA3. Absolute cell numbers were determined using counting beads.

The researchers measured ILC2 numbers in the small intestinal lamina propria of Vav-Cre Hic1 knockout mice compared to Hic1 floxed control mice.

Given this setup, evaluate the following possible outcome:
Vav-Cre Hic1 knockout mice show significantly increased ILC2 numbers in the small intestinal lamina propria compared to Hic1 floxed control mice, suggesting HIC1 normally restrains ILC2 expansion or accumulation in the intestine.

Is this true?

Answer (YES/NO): NO